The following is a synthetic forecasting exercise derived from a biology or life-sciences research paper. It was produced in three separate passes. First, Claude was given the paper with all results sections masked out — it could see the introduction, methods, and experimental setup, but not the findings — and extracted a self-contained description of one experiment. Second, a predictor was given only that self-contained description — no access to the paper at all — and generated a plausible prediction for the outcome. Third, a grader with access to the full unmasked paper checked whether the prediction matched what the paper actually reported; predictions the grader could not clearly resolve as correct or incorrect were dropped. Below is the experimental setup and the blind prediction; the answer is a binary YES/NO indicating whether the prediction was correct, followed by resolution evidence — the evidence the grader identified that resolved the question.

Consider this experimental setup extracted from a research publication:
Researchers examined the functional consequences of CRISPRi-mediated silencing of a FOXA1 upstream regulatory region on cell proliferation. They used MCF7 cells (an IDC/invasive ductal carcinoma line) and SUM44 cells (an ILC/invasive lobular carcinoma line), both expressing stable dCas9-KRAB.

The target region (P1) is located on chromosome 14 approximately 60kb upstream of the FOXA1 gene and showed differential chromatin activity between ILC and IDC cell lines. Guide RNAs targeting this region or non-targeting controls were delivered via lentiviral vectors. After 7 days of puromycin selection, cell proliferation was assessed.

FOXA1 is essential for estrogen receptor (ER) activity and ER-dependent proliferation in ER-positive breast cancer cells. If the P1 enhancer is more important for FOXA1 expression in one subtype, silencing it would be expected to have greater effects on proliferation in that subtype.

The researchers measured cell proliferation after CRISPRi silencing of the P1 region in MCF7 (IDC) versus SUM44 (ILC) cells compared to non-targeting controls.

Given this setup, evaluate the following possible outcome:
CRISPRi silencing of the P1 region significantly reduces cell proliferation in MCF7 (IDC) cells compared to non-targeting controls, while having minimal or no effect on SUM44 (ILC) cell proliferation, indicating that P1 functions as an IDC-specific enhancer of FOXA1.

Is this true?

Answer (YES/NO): NO